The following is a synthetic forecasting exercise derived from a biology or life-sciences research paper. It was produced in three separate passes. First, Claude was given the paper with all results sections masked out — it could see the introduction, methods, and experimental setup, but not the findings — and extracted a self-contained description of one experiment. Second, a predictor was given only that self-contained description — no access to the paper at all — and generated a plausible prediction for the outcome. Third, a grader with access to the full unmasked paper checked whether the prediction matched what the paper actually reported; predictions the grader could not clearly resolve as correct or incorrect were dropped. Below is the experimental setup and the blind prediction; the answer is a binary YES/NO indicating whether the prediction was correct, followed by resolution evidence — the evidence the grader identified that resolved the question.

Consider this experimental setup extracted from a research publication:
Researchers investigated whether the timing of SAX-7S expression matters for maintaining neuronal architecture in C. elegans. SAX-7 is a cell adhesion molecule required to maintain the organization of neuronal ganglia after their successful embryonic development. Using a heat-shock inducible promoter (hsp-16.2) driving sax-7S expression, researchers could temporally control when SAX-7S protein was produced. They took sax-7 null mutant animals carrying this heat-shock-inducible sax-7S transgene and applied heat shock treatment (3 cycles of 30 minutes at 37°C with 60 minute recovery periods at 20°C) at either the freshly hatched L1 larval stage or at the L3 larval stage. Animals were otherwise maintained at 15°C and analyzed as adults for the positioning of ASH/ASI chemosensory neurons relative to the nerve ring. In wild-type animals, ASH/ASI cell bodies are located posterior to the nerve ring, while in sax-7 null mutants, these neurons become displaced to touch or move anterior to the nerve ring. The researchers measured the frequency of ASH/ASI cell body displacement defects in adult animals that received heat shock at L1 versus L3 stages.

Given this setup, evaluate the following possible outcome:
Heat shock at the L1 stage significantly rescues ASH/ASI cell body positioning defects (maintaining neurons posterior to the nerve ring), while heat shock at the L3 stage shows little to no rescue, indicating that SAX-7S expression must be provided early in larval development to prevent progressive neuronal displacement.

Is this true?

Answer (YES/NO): NO